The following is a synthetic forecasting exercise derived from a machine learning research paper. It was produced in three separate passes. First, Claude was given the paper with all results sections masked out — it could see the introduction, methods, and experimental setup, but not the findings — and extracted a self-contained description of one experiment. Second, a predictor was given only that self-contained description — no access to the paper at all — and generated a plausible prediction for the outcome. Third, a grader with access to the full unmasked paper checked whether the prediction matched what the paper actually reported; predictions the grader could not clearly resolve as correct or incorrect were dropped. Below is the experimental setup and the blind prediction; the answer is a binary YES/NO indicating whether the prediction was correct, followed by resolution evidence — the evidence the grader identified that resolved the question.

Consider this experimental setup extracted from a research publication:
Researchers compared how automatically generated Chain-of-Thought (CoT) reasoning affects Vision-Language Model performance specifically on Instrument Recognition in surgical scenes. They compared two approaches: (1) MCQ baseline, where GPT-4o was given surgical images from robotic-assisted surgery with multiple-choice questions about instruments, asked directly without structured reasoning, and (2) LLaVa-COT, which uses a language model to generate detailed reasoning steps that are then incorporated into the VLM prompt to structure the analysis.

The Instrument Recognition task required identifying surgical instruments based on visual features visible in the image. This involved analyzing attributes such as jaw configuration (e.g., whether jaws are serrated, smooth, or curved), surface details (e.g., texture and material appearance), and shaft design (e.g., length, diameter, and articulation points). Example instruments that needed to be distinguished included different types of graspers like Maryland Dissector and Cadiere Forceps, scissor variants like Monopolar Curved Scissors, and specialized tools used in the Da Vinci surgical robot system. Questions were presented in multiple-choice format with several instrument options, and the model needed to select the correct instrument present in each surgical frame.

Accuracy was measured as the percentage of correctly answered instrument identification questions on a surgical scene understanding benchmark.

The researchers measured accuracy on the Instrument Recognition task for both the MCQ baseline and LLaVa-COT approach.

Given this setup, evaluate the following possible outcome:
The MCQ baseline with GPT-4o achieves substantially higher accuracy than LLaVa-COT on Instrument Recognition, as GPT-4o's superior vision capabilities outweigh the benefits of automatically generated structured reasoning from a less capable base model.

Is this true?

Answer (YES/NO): YES